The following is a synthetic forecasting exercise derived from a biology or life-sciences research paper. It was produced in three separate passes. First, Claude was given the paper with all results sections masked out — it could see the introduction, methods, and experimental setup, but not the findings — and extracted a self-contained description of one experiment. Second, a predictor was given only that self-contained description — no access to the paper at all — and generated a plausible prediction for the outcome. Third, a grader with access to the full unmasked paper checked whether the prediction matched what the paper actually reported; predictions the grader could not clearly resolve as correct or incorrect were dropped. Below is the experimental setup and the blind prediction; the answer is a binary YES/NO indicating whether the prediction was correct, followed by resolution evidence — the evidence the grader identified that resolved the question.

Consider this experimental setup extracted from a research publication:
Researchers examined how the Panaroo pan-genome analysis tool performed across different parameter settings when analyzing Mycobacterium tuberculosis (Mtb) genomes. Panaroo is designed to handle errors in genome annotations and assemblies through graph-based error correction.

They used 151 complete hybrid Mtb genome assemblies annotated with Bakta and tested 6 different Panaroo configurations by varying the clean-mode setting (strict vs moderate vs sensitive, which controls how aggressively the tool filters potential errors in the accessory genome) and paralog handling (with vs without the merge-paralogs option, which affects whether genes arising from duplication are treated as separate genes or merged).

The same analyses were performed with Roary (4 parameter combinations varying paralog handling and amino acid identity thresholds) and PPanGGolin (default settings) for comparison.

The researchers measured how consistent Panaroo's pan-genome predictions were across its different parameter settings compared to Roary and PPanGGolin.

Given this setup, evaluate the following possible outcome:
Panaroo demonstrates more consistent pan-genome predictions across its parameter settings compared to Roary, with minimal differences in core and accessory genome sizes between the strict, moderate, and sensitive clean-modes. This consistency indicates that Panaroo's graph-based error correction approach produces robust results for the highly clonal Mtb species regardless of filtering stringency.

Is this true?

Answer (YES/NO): YES